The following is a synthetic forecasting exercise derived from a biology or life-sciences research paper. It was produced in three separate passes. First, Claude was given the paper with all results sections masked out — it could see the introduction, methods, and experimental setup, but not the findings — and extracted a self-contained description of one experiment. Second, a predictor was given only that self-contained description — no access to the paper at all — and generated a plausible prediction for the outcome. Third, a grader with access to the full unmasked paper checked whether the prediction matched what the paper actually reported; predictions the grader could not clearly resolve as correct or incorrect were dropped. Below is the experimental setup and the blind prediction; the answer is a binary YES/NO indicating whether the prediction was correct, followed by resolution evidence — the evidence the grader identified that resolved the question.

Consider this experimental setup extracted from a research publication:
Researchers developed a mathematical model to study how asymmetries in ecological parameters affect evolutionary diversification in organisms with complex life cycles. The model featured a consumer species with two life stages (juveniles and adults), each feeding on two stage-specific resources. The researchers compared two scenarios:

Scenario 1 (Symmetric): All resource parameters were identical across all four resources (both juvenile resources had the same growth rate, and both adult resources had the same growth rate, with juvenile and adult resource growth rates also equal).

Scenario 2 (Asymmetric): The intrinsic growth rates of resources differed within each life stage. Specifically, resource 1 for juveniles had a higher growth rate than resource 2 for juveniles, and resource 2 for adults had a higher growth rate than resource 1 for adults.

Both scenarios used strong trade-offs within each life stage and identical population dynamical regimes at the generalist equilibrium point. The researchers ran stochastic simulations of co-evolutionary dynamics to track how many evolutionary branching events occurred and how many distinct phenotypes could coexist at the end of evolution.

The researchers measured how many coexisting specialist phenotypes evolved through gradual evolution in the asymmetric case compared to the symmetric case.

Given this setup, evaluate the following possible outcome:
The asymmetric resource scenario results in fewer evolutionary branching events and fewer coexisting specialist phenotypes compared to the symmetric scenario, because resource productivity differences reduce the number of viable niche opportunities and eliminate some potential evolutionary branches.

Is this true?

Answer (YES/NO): NO